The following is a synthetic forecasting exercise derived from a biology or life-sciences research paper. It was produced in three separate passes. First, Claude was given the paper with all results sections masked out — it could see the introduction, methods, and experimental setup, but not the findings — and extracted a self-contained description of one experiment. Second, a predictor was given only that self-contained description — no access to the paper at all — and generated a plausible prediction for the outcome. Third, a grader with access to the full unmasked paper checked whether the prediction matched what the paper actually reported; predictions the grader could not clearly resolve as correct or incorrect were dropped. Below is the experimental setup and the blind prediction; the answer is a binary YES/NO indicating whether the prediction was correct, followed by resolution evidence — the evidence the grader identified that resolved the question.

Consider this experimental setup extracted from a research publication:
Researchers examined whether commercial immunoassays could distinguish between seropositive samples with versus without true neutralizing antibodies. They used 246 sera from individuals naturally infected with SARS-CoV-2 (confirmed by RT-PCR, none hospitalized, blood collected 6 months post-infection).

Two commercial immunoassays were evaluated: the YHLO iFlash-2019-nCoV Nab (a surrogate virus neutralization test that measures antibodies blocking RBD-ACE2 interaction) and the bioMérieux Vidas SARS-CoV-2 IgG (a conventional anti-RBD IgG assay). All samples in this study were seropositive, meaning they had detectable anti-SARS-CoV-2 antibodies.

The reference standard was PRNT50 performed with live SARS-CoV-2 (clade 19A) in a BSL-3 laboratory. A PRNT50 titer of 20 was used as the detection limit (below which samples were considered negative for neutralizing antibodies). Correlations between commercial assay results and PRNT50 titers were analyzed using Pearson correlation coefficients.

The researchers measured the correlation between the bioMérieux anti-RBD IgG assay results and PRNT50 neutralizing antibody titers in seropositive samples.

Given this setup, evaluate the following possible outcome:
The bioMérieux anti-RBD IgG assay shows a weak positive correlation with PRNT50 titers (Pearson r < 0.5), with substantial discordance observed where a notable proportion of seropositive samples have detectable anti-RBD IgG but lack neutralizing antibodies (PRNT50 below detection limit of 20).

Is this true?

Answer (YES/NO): NO